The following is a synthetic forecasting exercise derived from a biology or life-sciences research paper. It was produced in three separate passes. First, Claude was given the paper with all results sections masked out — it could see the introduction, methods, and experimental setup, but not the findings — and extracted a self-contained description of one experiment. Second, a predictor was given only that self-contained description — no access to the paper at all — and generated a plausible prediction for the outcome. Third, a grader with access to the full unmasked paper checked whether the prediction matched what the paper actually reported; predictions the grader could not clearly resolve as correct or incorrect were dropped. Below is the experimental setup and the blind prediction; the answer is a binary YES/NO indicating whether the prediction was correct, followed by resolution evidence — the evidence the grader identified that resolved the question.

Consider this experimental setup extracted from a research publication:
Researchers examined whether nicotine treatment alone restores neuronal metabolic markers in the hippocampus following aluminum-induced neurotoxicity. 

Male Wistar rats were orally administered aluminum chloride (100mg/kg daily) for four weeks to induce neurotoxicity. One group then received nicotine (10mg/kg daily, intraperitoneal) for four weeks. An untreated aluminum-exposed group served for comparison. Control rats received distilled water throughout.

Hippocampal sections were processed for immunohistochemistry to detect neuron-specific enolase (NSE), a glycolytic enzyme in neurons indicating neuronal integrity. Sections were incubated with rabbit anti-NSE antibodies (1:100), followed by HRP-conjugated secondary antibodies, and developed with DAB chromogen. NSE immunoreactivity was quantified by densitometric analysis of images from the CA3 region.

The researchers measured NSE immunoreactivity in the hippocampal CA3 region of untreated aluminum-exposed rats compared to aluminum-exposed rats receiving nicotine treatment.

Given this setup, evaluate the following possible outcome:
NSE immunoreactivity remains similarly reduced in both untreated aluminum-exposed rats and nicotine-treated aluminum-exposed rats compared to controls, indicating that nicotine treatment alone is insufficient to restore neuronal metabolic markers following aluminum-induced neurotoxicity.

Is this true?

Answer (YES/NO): NO